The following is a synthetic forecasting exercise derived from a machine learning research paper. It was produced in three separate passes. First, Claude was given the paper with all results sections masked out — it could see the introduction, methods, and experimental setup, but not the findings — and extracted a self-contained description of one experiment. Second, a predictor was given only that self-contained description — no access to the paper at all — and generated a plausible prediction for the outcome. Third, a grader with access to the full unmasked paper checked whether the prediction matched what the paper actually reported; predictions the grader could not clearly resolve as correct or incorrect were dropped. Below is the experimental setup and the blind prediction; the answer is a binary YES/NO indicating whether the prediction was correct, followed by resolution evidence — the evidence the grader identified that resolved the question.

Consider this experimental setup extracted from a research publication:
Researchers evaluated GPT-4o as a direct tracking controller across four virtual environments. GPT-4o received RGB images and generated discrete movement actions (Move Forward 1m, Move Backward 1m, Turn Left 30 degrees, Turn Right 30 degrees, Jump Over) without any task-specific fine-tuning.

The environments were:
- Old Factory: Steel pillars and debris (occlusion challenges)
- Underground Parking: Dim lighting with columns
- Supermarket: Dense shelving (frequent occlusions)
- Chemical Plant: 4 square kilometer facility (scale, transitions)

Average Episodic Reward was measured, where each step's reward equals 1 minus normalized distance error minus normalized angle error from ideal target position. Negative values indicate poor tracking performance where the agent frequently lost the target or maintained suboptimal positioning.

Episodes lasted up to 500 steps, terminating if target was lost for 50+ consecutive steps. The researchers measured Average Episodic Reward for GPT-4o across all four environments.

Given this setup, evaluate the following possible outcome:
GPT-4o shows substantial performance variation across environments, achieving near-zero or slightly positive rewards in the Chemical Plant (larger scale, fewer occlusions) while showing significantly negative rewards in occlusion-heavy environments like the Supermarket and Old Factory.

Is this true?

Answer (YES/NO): NO